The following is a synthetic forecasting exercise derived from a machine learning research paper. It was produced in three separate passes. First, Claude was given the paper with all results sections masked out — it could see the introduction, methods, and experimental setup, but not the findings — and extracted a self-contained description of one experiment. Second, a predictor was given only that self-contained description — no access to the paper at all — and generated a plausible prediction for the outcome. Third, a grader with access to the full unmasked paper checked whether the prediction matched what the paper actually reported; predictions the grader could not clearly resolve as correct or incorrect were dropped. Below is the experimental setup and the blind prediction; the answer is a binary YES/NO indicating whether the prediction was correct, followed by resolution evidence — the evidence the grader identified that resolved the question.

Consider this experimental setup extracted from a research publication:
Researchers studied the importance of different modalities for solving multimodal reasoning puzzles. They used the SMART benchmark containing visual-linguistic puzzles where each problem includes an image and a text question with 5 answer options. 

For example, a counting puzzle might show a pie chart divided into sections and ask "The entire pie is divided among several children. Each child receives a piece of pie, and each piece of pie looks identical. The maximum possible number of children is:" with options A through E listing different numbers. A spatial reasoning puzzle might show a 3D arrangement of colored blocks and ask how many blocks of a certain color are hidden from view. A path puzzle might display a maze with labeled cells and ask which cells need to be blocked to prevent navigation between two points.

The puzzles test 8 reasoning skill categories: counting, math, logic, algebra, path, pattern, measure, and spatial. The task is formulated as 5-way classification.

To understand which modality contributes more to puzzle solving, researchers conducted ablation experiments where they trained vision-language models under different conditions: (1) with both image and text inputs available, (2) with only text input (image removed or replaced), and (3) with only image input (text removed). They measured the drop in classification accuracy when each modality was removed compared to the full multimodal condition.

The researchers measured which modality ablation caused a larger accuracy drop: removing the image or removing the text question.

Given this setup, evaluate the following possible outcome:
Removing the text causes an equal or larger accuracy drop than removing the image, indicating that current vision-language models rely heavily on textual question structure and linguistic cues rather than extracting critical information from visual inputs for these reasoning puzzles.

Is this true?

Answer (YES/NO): NO